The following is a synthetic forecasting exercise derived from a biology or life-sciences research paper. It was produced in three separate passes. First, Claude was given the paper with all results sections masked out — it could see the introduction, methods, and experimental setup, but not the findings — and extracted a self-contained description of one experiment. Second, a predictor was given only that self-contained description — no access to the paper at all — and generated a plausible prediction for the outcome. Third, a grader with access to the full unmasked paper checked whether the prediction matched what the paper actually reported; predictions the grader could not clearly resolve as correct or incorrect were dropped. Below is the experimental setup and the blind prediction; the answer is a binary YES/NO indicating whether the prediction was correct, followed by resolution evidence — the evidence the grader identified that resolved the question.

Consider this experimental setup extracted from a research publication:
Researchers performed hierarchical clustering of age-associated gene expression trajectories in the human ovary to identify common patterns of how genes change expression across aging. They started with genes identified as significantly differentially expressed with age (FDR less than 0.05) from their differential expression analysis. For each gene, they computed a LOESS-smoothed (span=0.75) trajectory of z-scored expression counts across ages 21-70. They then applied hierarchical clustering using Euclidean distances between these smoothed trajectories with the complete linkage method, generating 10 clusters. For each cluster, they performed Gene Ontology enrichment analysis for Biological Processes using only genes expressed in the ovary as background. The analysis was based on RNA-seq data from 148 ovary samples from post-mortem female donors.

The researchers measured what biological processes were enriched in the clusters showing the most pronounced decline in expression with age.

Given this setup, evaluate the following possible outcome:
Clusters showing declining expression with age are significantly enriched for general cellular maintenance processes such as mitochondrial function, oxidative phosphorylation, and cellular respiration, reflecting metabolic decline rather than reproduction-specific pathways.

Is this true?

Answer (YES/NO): NO